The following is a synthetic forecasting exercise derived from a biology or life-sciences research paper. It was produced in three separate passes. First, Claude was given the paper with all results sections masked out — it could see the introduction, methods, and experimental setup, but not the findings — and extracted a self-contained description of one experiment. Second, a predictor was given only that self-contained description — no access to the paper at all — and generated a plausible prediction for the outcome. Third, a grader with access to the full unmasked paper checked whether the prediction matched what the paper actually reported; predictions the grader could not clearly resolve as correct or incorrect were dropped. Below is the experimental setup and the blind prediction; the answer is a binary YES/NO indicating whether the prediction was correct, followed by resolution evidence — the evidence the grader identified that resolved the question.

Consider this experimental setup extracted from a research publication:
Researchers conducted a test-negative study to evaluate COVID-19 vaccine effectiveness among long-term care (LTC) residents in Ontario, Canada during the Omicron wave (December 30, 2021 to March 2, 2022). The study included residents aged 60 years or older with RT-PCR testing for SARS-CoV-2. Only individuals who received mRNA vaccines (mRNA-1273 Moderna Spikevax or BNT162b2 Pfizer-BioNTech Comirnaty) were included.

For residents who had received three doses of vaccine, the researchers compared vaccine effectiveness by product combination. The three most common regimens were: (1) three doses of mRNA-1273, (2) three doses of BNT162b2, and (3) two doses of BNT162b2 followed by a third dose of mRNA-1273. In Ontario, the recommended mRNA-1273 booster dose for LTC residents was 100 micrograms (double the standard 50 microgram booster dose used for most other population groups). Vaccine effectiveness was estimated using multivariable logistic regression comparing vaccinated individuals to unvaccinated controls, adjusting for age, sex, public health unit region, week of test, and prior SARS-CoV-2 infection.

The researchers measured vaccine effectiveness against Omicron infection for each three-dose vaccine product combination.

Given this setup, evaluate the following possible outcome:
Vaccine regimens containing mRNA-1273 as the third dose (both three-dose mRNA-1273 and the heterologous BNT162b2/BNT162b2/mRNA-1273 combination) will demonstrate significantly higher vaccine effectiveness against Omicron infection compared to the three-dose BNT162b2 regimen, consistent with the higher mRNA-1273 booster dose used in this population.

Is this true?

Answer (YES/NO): YES